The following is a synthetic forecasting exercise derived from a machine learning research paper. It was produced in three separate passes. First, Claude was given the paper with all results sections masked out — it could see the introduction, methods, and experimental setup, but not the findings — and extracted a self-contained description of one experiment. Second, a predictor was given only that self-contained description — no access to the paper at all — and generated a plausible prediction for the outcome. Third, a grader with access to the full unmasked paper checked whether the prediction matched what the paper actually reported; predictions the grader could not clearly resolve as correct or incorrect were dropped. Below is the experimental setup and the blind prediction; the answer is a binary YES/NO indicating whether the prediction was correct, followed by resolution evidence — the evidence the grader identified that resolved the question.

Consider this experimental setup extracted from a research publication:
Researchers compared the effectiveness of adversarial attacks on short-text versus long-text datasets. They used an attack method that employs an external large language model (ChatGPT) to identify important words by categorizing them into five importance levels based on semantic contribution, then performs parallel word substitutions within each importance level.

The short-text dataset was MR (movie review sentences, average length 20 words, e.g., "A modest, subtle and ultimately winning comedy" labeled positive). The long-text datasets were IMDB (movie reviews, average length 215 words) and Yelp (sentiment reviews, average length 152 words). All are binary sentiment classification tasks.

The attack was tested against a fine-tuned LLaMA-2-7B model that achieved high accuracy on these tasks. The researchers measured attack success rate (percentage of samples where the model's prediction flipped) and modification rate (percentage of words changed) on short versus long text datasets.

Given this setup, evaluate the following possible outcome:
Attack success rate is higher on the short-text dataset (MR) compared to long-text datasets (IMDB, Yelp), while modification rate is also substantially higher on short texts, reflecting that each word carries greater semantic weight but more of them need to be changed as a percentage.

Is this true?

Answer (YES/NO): NO